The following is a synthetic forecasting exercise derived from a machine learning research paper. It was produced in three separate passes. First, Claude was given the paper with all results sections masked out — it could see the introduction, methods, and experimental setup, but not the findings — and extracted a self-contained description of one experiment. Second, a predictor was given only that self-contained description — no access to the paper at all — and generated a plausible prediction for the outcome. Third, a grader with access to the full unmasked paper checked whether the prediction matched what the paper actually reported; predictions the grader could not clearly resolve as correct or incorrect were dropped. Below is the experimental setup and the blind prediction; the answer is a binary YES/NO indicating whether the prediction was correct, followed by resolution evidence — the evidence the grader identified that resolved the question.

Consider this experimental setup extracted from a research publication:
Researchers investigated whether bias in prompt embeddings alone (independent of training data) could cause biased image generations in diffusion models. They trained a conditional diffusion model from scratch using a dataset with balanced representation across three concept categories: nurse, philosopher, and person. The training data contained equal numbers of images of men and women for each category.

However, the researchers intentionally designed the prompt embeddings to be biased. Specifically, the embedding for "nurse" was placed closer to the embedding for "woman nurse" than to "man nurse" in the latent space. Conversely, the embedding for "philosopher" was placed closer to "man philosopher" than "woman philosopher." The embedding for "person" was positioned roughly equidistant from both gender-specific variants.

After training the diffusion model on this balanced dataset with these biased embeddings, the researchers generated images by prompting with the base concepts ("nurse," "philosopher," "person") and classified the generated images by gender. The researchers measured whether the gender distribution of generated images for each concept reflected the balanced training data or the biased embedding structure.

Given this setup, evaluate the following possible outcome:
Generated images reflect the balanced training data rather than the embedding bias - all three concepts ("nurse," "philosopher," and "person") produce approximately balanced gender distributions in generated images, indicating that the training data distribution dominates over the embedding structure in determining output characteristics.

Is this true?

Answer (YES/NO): NO